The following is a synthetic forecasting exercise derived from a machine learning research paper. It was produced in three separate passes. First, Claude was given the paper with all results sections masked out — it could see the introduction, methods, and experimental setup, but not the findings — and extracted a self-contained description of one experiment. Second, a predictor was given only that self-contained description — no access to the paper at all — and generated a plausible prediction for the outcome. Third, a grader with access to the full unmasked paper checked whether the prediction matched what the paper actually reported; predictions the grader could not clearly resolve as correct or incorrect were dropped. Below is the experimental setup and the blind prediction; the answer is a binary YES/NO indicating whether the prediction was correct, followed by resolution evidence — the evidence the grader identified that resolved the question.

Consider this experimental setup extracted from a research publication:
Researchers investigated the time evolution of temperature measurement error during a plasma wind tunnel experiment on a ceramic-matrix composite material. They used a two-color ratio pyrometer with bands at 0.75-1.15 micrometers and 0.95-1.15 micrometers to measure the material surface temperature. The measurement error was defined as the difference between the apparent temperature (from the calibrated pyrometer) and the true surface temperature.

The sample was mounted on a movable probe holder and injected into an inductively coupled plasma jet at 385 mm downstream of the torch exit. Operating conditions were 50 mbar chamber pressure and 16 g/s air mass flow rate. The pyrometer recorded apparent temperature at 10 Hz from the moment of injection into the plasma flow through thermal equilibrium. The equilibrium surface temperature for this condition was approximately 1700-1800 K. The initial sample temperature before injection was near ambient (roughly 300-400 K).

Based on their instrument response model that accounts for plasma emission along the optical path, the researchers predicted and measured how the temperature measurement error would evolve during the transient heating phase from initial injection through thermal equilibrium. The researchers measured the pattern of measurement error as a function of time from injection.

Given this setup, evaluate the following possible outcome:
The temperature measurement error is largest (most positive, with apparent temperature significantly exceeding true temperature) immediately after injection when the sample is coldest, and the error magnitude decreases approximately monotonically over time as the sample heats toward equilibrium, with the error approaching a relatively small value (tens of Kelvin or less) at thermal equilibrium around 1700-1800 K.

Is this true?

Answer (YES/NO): YES